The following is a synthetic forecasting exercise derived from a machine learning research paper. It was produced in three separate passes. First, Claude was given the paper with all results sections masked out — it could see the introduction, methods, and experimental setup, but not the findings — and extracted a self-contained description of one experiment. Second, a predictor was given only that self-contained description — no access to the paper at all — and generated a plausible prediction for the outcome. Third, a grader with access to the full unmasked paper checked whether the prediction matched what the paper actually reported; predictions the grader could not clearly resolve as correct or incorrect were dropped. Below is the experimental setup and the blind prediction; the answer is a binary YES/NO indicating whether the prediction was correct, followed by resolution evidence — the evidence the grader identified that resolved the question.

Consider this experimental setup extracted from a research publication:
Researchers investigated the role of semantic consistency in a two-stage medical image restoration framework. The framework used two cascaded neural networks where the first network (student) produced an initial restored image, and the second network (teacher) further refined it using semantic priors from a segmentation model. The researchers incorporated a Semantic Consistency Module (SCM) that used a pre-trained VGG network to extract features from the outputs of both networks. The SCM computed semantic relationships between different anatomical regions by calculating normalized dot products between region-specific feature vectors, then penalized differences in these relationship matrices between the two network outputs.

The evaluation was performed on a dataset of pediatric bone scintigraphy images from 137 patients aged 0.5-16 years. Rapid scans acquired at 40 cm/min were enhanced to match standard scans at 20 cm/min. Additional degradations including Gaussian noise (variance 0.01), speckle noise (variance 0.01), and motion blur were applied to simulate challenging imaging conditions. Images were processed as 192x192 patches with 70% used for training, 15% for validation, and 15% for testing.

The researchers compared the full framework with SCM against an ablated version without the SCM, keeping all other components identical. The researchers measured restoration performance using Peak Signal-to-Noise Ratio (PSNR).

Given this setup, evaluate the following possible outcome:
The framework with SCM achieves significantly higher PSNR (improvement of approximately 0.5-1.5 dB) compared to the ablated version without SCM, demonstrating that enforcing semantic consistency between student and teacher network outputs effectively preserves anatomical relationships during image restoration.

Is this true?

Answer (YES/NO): NO